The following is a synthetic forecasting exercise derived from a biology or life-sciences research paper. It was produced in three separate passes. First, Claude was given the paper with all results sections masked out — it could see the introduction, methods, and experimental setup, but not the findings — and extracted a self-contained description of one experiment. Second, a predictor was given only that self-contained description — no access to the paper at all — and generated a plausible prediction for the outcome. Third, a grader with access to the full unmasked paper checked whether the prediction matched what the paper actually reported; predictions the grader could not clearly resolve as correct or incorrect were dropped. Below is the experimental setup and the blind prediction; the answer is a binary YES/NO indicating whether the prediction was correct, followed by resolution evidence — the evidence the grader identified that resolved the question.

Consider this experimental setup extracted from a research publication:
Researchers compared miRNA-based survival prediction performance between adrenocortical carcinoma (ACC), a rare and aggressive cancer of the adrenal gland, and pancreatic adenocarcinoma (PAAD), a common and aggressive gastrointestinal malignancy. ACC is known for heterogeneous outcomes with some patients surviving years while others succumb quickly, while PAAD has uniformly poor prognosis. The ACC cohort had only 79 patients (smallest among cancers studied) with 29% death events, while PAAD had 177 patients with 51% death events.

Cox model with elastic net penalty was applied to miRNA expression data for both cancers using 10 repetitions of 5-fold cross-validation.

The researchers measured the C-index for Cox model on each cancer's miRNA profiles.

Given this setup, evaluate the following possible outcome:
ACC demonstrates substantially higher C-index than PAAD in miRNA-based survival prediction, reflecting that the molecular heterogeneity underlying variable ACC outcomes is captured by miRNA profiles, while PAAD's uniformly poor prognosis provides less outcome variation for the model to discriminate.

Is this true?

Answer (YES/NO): YES